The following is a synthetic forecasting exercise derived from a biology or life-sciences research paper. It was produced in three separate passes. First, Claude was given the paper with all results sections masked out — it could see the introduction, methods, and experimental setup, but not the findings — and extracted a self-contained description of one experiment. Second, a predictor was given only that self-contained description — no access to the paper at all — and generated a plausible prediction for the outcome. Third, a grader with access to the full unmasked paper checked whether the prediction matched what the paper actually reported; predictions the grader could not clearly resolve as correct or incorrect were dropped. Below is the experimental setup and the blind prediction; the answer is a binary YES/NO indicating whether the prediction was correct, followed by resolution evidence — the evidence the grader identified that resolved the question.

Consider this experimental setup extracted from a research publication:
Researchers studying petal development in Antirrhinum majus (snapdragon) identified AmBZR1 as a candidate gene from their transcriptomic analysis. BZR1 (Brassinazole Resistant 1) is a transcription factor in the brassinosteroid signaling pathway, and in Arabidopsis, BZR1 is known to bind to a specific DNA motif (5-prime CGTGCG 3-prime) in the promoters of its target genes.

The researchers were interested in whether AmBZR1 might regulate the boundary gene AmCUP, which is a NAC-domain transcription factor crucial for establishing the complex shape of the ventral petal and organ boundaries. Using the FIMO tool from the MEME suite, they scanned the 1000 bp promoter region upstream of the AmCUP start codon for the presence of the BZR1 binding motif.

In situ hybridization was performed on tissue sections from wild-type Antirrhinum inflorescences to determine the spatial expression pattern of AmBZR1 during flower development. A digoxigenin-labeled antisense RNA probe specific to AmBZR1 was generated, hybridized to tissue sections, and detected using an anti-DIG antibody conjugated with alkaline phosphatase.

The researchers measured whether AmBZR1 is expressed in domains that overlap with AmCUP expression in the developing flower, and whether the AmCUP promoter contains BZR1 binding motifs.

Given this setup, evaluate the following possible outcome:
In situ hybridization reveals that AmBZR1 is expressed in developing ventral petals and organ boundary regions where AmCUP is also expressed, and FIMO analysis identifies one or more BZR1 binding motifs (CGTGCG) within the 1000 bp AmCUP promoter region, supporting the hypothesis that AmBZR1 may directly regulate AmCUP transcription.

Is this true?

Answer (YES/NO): NO